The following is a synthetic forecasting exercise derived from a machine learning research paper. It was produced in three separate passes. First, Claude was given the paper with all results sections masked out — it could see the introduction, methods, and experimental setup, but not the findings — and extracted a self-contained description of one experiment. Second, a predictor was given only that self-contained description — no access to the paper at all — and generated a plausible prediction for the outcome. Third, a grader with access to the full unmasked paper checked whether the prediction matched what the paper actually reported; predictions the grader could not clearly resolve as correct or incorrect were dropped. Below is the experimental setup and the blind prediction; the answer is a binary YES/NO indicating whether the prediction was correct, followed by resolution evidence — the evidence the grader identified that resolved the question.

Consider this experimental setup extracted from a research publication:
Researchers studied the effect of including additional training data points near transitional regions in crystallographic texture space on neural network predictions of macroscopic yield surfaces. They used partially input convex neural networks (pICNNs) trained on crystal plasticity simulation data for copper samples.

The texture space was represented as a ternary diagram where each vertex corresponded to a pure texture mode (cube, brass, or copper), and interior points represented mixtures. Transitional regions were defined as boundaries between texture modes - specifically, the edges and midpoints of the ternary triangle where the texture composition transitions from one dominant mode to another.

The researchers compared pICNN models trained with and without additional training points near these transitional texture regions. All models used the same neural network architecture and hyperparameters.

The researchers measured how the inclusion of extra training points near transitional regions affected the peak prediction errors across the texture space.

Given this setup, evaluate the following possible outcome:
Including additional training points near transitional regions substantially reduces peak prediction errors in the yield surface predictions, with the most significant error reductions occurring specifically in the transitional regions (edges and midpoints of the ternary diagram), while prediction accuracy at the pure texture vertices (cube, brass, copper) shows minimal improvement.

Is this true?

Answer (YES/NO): NO